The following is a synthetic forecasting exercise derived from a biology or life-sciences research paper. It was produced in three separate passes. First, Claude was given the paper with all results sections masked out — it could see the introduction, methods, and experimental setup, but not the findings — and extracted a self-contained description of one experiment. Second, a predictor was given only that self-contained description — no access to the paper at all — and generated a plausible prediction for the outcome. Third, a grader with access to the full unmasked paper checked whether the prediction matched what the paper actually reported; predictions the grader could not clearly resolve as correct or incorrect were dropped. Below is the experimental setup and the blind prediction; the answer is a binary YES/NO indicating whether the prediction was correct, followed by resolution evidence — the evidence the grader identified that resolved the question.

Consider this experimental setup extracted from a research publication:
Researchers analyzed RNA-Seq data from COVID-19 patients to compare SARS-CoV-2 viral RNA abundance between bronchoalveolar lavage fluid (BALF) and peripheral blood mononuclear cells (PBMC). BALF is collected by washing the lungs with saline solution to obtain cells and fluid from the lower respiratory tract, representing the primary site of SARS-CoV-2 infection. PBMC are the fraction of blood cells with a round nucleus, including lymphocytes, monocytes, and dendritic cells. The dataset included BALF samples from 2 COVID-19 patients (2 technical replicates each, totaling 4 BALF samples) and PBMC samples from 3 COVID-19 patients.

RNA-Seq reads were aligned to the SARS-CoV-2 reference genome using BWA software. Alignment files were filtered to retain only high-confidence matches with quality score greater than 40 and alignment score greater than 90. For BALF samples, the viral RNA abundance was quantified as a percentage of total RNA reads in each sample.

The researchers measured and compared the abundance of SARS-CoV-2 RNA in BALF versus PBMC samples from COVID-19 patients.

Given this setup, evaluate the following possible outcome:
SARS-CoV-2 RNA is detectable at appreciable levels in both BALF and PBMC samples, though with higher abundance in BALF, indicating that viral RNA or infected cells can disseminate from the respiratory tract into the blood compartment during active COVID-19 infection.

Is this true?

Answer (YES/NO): NO